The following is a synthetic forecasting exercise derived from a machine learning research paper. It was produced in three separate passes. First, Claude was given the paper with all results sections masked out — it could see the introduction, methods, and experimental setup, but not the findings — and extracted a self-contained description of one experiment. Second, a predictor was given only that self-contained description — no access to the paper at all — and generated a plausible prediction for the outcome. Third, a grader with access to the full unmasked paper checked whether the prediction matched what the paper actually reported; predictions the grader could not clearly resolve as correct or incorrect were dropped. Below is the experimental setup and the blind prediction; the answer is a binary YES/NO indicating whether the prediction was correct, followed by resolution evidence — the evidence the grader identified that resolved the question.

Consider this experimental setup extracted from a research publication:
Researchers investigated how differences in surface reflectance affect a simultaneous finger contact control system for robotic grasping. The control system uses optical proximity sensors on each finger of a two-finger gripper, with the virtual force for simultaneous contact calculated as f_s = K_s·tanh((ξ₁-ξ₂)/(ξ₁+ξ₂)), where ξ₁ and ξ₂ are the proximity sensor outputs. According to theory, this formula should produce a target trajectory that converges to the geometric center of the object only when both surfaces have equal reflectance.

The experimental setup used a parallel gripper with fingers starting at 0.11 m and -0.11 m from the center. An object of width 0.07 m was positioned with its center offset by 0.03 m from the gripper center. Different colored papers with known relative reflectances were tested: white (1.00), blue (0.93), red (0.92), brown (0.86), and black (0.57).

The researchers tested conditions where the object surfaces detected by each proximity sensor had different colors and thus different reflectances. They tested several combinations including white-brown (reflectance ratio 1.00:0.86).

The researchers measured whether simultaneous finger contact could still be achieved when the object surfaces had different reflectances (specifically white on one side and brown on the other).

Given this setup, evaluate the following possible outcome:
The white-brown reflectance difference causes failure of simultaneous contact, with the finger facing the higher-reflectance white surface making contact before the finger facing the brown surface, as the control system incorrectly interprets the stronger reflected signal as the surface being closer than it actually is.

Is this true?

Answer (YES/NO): NO